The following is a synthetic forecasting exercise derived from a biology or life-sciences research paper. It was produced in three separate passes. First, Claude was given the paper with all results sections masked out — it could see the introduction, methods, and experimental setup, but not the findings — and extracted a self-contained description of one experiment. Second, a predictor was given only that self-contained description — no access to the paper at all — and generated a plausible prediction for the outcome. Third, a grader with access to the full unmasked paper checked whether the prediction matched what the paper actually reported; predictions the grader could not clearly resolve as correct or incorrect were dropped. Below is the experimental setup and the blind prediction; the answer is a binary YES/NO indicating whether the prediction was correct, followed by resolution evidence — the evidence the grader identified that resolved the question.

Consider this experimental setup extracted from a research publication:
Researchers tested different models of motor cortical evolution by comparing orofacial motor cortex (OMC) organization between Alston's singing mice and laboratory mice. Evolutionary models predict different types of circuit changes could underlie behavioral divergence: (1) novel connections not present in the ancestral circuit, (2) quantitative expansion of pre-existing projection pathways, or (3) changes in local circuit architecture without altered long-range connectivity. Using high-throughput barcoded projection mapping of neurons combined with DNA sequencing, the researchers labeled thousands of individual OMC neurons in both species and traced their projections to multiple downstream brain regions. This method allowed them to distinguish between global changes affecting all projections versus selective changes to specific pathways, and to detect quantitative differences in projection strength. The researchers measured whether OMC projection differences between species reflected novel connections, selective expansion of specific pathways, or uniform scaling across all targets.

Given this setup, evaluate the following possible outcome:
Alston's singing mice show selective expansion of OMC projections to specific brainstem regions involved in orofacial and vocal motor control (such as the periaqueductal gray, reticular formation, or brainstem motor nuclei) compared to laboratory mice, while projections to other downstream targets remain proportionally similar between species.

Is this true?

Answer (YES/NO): NO